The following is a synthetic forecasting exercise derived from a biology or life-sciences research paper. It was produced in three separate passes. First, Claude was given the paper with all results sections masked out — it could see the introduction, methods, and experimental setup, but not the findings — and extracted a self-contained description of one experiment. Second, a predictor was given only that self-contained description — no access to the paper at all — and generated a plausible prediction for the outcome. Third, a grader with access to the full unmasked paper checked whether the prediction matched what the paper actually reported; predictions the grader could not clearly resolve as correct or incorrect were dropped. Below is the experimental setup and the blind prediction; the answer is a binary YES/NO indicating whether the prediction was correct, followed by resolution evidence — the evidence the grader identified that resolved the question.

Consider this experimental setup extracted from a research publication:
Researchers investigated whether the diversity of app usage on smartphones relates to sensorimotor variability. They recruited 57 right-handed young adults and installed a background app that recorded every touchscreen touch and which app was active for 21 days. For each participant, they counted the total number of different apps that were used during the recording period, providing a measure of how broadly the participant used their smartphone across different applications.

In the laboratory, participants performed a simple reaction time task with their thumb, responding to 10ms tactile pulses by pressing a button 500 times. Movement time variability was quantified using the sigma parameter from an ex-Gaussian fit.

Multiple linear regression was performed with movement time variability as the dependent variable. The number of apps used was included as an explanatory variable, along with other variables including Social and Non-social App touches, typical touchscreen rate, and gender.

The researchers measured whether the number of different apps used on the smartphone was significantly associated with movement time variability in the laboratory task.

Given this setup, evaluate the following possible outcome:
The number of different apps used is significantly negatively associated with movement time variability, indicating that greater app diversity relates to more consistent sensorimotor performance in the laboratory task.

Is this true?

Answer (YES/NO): YES